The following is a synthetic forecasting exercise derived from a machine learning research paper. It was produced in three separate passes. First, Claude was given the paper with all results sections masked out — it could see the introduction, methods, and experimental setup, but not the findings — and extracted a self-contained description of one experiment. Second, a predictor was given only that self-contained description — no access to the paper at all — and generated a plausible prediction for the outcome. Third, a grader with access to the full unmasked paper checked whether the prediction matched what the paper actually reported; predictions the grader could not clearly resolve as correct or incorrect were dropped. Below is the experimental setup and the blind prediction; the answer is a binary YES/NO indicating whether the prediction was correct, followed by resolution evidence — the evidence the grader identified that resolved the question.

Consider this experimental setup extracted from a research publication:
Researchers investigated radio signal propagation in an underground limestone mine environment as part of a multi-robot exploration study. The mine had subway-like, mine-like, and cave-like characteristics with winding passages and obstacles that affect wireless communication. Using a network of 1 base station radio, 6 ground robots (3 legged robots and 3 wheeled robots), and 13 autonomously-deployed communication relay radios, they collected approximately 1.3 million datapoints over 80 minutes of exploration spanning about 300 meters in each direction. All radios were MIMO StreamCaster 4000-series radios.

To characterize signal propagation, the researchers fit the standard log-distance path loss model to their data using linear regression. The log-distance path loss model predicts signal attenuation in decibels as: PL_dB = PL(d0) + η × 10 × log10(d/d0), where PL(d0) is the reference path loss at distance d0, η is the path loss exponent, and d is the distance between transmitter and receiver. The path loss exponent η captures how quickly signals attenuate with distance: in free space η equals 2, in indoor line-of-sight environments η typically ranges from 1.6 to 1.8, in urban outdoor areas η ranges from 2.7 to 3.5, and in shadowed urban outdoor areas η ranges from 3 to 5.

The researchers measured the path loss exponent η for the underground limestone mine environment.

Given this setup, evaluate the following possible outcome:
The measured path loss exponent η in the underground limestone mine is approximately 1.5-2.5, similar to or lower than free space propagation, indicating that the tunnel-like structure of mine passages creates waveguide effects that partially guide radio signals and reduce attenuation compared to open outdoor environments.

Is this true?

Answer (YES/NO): NO